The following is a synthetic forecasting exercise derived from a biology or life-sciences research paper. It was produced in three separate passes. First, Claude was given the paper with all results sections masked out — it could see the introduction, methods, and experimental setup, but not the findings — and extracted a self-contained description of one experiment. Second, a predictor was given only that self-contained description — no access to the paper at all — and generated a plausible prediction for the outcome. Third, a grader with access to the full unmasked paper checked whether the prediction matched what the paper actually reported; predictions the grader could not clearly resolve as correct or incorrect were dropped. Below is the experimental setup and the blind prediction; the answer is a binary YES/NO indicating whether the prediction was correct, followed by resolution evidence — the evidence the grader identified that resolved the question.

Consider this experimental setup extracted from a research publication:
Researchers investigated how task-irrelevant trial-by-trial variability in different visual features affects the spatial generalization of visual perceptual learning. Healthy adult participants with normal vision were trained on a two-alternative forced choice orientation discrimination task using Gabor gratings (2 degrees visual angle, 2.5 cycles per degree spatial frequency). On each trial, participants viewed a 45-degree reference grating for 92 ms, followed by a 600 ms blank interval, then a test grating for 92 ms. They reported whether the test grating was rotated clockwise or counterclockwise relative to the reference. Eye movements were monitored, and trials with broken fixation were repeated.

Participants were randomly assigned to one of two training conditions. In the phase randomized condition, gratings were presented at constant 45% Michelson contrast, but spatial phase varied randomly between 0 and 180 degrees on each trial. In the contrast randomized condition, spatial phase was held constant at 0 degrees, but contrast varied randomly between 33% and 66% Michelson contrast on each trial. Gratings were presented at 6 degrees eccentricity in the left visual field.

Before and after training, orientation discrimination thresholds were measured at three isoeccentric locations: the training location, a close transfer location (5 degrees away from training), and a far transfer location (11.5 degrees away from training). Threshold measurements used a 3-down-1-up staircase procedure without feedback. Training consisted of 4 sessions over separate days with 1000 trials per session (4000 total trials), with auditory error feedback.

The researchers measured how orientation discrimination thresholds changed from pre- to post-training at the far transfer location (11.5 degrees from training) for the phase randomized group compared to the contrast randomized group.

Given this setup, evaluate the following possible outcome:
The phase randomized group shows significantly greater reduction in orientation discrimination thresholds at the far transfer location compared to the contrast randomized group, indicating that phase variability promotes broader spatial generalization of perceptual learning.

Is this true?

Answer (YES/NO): YES